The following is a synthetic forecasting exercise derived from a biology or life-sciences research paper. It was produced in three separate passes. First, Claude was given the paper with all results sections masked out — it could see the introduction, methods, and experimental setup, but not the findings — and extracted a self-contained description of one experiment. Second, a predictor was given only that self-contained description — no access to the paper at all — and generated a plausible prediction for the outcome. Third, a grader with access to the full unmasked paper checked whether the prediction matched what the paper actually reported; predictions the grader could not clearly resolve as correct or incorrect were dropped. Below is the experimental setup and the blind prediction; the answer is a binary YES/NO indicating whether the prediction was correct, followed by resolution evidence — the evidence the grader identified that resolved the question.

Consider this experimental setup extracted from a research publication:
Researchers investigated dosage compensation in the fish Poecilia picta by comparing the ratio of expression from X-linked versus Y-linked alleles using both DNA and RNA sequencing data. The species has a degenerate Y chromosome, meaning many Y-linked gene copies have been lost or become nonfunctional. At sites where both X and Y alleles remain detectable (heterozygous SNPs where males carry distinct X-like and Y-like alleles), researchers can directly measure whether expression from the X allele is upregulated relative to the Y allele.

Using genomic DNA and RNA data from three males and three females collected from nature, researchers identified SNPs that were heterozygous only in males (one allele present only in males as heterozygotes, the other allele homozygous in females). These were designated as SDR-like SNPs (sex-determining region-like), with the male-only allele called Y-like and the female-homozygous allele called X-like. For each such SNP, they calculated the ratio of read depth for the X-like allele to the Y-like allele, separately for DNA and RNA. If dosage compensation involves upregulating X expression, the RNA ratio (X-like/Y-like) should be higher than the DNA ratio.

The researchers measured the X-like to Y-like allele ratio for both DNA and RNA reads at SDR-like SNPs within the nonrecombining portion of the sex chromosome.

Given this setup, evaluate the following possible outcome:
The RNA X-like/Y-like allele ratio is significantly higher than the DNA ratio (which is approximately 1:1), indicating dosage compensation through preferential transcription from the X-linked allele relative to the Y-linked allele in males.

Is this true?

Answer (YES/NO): NO